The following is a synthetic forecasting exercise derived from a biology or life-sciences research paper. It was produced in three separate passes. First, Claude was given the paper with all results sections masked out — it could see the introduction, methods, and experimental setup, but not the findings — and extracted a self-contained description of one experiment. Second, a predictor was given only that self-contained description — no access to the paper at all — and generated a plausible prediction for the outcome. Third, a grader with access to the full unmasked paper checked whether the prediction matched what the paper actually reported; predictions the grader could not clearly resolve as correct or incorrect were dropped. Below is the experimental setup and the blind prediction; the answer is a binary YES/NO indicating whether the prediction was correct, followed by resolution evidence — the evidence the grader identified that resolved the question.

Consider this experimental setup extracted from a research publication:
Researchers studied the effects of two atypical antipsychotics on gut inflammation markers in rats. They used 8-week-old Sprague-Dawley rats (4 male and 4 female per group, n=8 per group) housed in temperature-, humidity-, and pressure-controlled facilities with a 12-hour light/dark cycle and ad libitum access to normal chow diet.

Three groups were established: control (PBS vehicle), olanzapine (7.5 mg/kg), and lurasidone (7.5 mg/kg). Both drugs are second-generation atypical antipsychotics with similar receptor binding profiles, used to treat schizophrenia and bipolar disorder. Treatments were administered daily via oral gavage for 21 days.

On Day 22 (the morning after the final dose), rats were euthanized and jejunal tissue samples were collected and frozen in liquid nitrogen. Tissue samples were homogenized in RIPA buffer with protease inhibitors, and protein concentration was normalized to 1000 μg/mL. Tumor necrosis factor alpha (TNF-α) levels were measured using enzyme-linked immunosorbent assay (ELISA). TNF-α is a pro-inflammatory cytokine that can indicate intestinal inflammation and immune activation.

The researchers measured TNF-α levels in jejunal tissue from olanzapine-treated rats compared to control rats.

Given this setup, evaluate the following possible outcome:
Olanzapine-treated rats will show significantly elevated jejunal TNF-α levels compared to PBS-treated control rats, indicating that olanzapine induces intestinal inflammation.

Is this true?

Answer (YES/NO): YES